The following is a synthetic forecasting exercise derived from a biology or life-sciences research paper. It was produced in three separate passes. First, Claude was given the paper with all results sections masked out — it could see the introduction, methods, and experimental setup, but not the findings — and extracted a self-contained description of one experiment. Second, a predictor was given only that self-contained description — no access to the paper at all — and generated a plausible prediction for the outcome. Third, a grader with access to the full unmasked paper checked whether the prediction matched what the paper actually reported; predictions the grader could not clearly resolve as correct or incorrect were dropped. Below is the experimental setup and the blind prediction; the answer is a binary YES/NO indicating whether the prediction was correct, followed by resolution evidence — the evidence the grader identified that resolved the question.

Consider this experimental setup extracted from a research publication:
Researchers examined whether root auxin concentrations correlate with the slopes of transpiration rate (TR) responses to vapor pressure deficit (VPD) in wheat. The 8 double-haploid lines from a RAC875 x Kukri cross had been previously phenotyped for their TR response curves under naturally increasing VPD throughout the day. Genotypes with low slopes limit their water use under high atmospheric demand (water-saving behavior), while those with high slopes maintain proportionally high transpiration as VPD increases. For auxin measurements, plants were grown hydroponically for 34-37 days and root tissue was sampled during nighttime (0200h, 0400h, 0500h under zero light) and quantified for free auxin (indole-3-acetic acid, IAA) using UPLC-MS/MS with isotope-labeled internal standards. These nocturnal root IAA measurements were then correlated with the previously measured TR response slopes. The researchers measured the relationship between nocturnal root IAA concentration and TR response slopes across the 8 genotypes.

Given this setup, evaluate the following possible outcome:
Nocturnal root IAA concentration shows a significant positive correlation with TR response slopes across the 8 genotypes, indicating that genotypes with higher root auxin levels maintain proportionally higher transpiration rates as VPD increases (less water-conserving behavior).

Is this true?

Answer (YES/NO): NO